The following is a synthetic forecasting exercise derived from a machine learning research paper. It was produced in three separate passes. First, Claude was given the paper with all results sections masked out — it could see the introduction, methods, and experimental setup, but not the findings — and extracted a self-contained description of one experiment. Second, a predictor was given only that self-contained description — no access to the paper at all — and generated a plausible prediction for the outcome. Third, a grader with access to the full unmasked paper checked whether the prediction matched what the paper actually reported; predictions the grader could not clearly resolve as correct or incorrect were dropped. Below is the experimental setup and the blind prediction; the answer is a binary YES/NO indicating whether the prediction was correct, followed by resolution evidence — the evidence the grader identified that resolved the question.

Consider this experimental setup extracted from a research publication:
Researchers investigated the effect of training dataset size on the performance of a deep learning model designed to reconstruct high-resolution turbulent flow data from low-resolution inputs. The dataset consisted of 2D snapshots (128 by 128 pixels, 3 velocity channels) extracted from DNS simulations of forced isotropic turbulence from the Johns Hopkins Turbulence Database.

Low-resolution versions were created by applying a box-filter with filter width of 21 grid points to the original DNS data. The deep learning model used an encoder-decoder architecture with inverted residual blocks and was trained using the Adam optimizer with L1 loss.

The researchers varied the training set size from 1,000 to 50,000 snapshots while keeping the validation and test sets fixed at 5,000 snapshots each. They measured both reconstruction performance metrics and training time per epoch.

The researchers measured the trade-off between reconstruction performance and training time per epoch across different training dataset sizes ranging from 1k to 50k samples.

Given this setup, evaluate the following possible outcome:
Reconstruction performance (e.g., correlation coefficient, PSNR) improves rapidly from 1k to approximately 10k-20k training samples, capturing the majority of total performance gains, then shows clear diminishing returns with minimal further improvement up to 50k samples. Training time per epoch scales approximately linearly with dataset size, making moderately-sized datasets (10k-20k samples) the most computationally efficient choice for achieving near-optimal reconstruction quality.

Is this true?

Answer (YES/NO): NO